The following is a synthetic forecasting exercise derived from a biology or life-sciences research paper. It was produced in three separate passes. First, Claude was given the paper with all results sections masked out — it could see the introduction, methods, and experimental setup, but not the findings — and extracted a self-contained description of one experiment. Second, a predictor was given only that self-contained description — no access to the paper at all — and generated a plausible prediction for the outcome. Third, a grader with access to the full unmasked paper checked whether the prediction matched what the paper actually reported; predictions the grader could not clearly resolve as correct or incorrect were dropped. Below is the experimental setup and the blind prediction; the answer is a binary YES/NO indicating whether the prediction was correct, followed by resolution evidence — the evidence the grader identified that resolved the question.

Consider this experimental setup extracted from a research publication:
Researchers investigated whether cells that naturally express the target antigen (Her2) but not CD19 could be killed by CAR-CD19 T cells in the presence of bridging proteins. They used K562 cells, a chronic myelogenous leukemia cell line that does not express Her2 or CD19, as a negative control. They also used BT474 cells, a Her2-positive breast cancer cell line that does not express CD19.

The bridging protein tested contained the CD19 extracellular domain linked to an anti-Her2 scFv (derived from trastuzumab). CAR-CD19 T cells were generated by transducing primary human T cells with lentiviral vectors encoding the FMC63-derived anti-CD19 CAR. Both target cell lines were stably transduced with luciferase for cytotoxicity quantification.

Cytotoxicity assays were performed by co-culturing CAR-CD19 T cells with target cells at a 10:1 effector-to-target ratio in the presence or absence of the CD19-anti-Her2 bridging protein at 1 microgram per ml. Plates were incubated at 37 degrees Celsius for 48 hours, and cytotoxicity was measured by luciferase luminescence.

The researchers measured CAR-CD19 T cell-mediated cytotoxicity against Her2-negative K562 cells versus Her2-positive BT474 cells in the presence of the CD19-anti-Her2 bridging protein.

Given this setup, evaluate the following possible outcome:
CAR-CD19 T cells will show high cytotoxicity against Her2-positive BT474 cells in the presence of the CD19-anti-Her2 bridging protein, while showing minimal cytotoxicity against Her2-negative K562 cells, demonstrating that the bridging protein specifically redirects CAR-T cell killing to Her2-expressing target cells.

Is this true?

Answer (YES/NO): YES